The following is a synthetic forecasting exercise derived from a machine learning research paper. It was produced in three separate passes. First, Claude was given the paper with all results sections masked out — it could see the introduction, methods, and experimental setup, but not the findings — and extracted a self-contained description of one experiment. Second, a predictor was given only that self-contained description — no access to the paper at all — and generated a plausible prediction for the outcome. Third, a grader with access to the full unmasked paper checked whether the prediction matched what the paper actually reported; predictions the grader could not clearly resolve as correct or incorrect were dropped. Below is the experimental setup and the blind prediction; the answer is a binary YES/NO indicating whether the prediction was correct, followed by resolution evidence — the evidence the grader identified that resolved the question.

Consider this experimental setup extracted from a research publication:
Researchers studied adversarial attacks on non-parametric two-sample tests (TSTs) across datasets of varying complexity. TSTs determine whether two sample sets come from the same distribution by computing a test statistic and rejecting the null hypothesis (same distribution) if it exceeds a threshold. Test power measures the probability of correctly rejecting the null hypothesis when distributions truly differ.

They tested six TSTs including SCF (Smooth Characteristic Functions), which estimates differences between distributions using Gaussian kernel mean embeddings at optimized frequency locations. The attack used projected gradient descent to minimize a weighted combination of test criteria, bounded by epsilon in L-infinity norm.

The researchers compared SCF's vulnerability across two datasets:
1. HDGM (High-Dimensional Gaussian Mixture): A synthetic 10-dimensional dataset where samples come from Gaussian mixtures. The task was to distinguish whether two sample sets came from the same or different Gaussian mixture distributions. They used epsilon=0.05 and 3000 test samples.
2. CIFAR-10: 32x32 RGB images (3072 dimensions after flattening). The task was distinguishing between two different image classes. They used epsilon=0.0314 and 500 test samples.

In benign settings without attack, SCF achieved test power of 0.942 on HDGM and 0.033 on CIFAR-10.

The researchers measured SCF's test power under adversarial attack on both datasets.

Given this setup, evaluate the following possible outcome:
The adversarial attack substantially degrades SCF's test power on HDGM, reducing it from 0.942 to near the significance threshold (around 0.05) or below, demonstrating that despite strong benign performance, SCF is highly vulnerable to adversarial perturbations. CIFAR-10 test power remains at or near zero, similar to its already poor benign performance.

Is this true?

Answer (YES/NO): YES